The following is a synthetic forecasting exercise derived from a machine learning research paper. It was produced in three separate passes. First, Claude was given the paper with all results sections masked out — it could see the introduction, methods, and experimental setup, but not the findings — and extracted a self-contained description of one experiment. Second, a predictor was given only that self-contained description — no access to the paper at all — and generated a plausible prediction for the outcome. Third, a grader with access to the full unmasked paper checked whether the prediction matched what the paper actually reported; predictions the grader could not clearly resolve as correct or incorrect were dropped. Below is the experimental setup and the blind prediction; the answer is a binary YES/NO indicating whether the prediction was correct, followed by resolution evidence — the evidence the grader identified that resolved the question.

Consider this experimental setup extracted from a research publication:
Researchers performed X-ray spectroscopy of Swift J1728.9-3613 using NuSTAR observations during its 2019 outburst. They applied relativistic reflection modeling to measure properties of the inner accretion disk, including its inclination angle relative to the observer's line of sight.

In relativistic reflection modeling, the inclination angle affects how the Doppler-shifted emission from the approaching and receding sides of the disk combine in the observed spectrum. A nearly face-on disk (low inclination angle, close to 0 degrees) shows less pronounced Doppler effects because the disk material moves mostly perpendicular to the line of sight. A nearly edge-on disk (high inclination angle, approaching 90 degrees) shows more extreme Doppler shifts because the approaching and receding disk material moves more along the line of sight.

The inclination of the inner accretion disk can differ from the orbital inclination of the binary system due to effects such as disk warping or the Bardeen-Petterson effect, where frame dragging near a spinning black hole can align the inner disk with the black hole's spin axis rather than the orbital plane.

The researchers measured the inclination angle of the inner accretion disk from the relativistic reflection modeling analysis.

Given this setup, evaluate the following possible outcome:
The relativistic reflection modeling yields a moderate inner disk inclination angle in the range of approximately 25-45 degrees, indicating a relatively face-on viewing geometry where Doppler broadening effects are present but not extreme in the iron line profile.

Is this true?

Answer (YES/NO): NO